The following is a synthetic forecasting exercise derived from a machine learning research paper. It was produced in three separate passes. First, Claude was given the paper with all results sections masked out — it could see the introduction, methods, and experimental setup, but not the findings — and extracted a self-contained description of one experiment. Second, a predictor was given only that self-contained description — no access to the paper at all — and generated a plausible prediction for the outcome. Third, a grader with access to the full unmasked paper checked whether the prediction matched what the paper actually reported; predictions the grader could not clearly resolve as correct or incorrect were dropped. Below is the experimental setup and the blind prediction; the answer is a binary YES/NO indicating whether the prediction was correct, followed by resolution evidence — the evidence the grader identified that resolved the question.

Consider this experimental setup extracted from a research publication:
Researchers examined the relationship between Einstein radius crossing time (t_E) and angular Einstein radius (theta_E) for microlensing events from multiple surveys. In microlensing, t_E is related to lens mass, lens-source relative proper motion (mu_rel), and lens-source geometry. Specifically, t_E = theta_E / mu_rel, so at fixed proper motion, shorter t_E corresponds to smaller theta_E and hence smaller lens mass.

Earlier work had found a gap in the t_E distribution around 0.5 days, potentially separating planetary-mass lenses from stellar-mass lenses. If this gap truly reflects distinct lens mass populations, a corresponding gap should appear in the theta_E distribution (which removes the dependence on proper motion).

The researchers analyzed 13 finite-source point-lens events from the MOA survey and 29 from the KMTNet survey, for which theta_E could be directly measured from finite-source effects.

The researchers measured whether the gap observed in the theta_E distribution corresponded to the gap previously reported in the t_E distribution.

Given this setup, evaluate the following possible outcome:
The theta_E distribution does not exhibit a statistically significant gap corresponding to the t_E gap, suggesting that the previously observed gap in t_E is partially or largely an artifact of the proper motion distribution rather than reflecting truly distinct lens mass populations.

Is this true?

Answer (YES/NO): NO